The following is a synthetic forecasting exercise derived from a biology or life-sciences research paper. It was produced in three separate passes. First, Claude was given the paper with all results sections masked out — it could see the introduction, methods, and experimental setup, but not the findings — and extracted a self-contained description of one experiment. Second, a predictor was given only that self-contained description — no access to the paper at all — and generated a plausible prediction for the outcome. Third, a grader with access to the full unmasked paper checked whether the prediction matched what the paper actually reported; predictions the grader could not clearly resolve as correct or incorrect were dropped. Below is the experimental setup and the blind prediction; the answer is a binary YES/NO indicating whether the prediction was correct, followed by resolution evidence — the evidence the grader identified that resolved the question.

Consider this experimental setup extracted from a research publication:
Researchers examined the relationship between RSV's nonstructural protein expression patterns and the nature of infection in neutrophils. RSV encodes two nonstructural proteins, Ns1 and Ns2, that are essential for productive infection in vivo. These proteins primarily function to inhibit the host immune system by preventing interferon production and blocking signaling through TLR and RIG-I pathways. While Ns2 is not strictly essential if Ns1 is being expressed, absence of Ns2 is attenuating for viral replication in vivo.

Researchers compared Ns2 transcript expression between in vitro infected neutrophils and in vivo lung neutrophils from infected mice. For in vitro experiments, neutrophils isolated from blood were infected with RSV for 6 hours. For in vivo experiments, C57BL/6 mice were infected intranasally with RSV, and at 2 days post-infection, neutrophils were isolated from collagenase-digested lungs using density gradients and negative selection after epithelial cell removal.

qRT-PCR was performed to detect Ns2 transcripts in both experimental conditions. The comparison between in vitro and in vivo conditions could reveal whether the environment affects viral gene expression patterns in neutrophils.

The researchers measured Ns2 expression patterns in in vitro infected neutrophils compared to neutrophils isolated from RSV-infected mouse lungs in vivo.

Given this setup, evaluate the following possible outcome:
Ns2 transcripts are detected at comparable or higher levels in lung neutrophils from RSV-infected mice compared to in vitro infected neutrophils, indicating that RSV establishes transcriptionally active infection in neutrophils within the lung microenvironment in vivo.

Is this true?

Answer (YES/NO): NO